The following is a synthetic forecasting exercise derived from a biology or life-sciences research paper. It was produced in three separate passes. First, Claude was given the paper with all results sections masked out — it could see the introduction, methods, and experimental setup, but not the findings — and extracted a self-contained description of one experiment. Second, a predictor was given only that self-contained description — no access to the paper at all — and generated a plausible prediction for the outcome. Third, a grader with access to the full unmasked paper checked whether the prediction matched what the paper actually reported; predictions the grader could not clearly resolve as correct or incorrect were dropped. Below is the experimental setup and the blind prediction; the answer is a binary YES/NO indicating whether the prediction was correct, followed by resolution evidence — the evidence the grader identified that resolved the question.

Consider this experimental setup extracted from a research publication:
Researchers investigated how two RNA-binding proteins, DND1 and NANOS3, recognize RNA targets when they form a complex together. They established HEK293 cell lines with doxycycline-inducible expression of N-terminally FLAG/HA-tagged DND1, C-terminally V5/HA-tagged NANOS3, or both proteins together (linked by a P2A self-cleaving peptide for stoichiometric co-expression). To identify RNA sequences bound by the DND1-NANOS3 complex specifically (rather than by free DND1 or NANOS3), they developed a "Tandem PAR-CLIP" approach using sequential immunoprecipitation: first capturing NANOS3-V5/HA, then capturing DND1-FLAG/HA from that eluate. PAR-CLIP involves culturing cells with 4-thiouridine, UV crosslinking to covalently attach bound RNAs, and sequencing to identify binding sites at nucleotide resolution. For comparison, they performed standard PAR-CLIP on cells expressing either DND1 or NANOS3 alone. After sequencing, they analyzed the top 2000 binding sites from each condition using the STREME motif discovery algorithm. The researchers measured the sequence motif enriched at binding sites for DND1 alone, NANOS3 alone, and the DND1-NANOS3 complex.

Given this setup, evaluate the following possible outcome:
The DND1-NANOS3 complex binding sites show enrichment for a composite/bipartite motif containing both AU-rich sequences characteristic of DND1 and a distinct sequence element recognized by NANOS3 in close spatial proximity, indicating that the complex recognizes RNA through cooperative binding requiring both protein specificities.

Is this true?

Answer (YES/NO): NO